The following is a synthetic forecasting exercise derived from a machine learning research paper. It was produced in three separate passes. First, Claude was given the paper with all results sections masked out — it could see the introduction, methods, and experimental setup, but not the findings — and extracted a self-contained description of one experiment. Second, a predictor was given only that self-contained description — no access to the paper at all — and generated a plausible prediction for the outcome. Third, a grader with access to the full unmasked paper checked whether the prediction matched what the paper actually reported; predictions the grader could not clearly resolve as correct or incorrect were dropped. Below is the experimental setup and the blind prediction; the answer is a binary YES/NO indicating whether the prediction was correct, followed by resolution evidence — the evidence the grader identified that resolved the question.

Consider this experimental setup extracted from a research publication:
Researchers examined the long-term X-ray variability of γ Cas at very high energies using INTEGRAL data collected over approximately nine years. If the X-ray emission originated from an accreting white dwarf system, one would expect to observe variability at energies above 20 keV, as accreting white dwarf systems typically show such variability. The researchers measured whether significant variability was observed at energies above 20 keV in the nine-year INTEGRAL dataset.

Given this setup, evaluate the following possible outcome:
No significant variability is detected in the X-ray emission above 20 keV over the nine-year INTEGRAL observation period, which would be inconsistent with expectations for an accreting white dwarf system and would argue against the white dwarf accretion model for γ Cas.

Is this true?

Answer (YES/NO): YES